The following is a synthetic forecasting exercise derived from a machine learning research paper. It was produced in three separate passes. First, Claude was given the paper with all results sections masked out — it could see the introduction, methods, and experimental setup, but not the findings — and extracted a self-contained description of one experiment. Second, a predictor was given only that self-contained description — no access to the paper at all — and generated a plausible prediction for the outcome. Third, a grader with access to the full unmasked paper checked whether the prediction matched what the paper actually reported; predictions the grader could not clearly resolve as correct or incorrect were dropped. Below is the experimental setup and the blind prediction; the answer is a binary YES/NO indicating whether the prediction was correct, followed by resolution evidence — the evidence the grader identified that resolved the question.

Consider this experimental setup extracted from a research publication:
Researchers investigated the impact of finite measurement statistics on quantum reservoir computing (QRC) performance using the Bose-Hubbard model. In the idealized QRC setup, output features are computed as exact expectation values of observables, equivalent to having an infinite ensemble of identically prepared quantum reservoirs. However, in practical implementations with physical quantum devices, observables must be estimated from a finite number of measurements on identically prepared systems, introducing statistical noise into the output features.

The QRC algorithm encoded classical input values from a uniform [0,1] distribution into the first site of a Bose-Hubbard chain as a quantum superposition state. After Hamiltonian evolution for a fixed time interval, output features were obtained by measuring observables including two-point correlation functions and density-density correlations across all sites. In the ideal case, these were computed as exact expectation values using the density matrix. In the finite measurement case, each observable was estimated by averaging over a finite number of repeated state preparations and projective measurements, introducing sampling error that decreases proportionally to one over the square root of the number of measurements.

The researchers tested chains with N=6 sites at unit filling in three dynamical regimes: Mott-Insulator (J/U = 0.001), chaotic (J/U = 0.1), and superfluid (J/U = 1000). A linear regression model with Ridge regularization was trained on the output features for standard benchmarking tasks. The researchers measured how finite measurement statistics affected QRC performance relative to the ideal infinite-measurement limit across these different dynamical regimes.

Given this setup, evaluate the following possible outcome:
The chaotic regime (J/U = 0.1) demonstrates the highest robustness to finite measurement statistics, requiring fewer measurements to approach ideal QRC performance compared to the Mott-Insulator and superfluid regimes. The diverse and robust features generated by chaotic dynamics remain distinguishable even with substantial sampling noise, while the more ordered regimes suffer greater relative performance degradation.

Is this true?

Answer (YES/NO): NO